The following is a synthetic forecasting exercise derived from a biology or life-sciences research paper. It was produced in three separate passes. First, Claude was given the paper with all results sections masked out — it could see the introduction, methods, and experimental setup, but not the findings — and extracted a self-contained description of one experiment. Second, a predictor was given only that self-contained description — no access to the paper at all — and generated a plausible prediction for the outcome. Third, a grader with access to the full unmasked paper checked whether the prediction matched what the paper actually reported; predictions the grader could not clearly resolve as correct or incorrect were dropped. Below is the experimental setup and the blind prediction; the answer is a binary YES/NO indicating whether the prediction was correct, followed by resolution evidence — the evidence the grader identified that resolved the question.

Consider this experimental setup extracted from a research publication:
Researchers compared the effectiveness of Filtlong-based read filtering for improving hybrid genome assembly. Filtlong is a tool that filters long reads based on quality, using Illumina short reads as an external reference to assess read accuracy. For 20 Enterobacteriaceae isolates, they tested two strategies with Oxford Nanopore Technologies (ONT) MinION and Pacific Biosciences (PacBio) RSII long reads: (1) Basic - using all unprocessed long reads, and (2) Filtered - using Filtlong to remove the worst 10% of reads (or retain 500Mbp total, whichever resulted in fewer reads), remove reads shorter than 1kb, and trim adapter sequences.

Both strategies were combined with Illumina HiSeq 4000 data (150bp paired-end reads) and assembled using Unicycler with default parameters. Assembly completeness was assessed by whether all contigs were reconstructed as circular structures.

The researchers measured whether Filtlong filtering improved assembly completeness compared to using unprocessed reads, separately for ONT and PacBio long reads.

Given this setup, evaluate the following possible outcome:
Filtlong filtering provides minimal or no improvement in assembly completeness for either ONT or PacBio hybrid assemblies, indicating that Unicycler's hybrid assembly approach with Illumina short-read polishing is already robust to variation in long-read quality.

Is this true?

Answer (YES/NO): NO